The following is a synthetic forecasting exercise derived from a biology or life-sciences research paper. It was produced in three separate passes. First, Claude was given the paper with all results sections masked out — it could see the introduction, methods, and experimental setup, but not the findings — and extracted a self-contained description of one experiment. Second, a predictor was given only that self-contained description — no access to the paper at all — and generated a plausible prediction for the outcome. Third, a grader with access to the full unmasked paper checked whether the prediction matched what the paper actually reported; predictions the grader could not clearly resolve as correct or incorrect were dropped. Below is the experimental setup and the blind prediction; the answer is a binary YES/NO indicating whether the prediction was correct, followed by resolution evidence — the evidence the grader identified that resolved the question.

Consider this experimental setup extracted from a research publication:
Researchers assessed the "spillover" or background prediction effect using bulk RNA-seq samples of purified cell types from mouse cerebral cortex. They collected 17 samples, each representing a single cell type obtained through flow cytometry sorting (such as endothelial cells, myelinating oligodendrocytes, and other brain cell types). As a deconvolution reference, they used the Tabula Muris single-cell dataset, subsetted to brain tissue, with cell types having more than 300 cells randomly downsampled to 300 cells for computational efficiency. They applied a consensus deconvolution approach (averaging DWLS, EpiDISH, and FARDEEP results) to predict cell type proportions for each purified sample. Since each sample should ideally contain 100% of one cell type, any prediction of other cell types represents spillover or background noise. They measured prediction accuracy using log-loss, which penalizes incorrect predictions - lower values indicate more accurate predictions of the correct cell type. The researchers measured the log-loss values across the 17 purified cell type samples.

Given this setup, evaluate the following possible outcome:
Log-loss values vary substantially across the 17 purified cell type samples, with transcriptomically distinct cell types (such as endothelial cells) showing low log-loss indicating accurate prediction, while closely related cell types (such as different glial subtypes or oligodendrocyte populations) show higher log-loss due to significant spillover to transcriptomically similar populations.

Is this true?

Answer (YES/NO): NO